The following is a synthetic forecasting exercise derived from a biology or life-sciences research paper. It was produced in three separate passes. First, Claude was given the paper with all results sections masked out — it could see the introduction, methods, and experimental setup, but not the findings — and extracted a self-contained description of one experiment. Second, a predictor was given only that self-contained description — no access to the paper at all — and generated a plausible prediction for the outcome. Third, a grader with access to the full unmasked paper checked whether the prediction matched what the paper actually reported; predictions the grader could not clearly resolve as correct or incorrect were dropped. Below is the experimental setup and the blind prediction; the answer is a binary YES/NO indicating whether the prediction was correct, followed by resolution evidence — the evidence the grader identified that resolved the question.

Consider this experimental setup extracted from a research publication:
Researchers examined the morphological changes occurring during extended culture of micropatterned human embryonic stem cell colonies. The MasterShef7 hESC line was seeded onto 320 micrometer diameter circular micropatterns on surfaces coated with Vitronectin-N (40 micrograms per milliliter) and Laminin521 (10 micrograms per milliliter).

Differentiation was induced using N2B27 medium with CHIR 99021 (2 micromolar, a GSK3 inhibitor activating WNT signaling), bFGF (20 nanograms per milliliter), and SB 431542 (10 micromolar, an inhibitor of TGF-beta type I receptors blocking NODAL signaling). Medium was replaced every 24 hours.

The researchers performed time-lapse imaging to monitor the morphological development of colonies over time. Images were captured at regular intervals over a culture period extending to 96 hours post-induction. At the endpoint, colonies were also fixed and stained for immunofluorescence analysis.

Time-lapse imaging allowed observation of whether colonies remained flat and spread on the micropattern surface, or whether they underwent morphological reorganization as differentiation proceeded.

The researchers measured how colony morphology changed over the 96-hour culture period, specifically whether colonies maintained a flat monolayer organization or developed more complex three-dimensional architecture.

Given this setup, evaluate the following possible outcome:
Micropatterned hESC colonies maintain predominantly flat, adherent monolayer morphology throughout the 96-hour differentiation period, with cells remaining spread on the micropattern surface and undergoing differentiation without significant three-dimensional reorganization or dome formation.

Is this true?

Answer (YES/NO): NO